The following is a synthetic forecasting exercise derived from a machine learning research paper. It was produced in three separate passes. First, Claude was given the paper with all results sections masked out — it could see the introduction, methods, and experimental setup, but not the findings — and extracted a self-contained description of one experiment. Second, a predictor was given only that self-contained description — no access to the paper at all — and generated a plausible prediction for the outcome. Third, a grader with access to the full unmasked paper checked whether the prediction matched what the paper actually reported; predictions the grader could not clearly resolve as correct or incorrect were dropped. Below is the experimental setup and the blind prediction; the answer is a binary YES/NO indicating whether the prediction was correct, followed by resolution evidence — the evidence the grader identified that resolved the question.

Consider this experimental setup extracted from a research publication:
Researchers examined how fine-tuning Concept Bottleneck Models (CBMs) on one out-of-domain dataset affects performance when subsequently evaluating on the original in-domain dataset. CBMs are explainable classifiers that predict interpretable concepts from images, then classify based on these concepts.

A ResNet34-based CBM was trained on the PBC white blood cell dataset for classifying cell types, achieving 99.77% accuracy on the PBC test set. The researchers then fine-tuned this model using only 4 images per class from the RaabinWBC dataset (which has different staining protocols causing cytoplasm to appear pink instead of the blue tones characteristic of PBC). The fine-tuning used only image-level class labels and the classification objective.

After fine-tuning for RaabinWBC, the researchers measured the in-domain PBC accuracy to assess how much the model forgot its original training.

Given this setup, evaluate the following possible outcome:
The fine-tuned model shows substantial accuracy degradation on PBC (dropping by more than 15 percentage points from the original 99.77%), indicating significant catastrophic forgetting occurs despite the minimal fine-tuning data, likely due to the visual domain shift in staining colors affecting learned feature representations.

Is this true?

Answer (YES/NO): YES